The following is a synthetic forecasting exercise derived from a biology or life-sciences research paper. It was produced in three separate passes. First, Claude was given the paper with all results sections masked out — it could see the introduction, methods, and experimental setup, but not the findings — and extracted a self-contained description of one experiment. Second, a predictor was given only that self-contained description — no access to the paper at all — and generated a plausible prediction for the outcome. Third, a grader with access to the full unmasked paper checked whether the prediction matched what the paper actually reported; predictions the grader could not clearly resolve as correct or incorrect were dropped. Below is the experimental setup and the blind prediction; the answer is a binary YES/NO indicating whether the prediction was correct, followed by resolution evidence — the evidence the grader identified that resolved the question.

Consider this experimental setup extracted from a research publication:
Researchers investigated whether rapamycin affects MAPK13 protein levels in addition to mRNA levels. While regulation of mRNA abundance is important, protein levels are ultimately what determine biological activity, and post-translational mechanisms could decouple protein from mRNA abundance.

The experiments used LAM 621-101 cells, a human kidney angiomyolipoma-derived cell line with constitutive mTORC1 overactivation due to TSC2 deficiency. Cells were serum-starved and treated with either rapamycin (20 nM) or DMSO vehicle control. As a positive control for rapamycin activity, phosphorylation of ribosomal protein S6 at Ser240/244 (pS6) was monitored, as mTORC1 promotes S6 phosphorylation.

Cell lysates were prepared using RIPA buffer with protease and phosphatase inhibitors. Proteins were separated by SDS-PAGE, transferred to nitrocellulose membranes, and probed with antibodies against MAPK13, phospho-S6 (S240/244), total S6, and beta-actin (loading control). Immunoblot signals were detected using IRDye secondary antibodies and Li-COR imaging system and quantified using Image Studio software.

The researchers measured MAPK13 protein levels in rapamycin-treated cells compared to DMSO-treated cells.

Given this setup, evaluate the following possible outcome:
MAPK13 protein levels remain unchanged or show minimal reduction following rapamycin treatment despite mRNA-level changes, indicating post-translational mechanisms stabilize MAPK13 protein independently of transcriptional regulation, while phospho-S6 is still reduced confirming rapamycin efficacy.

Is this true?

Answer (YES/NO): NO